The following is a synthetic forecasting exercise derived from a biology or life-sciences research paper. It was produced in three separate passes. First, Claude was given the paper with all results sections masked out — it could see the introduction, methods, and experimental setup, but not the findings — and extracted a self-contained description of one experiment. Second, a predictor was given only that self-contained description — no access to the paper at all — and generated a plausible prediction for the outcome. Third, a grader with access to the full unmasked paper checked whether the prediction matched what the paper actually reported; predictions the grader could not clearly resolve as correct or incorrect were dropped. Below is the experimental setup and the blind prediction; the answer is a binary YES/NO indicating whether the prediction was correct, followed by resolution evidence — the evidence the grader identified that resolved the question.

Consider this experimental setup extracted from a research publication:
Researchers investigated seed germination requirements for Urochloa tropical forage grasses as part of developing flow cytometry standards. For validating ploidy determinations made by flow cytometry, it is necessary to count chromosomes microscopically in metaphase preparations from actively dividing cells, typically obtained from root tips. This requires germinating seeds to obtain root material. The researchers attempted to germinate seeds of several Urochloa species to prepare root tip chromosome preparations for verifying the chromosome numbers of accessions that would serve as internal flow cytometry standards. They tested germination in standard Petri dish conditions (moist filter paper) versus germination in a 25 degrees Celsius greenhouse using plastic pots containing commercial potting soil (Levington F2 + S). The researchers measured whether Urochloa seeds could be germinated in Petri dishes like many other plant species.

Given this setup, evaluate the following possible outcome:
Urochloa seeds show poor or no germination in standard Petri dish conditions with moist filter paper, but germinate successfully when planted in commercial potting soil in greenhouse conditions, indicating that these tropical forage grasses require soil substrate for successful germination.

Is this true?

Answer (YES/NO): YES